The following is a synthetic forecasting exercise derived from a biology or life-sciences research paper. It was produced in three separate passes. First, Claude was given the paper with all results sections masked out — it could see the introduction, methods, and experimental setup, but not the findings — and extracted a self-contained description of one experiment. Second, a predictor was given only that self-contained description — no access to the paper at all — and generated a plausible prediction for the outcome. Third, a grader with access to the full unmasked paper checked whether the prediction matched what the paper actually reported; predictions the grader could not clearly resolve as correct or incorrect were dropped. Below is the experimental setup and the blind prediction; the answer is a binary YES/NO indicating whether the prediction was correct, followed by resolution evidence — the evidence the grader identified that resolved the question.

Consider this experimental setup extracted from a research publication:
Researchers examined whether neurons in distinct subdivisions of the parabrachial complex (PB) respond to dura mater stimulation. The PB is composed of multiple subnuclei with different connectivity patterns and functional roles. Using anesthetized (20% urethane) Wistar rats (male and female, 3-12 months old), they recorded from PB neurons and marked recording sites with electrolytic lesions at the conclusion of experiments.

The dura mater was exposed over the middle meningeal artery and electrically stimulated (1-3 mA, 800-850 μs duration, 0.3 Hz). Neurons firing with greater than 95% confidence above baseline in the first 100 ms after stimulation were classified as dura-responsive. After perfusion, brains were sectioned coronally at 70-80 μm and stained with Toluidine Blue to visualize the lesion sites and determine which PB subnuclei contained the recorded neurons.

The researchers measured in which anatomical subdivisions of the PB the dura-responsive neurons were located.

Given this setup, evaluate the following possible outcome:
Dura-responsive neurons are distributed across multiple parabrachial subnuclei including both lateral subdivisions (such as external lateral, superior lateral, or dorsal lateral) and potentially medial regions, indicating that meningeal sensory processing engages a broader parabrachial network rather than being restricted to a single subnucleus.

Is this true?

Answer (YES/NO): NO